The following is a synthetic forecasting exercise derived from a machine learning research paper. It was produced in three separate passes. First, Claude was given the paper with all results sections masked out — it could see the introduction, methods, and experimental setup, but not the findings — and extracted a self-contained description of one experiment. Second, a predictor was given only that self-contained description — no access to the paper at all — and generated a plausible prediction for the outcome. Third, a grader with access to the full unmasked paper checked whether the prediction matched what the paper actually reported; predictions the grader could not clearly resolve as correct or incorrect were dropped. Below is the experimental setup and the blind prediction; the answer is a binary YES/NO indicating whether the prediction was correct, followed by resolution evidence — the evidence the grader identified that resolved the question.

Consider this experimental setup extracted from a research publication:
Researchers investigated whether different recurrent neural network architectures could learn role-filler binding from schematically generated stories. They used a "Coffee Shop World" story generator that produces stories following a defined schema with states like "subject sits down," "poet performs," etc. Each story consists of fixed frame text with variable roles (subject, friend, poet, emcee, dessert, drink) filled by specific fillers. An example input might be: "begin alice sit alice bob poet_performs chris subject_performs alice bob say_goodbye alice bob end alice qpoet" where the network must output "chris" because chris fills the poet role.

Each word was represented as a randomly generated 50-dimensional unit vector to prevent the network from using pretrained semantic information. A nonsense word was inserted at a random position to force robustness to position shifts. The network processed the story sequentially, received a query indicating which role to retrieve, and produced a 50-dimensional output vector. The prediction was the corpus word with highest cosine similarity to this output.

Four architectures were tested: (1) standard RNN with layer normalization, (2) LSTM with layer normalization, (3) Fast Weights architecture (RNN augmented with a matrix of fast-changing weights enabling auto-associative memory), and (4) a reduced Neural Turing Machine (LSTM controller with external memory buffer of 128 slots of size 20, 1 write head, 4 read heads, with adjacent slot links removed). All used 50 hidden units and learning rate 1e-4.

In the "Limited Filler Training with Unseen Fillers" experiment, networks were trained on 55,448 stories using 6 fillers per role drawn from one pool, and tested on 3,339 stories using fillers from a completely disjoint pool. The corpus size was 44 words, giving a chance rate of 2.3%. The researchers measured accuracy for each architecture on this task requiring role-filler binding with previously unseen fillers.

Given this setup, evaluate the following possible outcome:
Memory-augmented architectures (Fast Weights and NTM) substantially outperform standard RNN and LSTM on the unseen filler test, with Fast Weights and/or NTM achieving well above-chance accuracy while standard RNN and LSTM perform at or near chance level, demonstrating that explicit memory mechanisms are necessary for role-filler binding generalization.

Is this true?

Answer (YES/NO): NO